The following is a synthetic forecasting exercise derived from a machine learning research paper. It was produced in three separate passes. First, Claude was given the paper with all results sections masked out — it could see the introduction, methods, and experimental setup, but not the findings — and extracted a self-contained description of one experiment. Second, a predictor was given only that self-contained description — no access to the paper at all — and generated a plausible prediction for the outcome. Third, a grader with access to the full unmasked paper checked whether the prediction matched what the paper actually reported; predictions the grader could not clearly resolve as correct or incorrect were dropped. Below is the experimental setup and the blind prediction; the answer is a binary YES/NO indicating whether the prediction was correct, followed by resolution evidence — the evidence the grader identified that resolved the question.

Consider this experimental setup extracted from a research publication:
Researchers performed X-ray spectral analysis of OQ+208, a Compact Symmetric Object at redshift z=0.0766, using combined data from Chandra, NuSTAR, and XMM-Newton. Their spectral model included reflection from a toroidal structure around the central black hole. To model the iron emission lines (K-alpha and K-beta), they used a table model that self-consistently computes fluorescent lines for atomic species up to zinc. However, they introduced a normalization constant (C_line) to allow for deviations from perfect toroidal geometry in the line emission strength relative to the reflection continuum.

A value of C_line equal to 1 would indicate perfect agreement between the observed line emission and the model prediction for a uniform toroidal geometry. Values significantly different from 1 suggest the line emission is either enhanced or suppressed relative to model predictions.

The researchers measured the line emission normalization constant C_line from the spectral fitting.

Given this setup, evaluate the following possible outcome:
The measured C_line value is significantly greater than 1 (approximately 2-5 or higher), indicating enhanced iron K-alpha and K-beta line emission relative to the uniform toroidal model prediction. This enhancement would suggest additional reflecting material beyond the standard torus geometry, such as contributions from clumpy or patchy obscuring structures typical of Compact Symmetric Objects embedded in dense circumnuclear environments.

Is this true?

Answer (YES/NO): YES